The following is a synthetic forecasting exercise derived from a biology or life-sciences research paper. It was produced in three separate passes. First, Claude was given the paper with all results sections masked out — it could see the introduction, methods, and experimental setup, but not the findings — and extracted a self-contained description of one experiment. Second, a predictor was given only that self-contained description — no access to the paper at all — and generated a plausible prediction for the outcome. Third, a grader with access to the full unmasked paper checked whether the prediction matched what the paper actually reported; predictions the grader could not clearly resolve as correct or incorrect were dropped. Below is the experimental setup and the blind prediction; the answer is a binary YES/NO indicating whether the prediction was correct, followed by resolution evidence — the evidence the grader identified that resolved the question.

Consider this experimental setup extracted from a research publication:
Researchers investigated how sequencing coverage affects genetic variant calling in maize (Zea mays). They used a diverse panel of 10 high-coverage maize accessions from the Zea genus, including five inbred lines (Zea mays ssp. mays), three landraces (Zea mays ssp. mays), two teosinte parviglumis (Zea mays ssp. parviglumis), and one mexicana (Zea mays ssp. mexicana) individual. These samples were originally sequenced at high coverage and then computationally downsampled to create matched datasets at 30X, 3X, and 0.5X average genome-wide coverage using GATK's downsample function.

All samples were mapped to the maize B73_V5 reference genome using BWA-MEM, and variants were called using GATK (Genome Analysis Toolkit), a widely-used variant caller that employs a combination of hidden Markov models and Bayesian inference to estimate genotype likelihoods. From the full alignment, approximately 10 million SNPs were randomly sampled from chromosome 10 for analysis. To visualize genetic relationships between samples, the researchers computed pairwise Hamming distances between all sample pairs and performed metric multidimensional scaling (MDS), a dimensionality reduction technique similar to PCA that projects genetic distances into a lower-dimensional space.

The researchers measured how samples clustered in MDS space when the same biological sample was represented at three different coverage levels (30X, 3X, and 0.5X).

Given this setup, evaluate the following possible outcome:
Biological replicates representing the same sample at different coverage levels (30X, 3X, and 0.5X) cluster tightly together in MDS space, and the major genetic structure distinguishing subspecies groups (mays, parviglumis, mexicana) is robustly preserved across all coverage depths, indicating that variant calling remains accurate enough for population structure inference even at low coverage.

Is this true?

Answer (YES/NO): NO